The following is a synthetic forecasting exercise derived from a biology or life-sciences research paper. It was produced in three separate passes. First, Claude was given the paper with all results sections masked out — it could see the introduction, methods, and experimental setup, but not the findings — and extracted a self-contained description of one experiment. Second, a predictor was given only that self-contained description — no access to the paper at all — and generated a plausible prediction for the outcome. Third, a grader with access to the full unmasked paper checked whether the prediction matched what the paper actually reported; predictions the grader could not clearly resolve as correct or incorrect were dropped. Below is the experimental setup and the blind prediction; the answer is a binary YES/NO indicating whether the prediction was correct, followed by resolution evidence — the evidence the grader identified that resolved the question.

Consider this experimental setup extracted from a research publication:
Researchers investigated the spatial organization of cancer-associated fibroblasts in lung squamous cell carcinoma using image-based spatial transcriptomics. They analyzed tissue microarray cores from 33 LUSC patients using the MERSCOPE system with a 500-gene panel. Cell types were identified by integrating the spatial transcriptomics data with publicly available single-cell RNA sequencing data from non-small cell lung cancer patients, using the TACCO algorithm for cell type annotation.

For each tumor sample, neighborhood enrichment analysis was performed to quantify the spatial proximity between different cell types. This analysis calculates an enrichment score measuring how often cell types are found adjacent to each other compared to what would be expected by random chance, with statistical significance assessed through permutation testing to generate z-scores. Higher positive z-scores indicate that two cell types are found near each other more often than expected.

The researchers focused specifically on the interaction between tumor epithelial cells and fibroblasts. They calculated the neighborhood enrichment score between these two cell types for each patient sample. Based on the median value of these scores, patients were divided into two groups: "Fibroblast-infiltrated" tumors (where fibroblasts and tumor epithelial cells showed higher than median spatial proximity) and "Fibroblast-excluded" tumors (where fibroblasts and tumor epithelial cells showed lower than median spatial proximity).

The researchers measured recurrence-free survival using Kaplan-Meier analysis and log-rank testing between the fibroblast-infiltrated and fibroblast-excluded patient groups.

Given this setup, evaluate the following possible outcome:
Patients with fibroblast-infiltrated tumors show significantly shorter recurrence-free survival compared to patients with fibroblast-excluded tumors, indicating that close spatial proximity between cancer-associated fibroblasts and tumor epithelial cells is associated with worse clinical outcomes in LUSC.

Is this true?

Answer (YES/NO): YES